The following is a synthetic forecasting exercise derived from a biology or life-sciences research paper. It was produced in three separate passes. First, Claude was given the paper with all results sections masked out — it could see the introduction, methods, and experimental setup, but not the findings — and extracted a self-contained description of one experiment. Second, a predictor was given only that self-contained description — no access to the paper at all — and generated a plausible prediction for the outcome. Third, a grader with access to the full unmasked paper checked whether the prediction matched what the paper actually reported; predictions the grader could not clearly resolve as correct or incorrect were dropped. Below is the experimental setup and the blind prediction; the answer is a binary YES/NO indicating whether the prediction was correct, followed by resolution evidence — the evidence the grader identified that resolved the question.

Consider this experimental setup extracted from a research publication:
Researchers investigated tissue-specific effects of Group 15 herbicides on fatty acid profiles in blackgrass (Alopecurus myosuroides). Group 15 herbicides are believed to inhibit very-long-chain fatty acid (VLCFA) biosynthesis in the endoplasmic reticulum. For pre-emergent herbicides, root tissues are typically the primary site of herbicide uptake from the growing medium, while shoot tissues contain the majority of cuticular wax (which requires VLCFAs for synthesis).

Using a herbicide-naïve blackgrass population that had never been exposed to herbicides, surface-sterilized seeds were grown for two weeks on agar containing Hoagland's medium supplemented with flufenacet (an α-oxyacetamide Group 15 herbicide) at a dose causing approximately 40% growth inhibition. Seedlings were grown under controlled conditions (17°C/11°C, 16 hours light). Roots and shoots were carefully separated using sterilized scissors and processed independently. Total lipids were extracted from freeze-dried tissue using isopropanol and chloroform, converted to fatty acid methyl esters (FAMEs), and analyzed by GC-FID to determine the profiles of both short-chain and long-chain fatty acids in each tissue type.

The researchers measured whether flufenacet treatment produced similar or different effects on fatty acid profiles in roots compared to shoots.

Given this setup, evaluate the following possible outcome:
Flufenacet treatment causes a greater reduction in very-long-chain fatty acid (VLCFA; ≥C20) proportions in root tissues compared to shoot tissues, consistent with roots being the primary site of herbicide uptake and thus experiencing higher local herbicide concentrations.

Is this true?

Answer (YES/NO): YES